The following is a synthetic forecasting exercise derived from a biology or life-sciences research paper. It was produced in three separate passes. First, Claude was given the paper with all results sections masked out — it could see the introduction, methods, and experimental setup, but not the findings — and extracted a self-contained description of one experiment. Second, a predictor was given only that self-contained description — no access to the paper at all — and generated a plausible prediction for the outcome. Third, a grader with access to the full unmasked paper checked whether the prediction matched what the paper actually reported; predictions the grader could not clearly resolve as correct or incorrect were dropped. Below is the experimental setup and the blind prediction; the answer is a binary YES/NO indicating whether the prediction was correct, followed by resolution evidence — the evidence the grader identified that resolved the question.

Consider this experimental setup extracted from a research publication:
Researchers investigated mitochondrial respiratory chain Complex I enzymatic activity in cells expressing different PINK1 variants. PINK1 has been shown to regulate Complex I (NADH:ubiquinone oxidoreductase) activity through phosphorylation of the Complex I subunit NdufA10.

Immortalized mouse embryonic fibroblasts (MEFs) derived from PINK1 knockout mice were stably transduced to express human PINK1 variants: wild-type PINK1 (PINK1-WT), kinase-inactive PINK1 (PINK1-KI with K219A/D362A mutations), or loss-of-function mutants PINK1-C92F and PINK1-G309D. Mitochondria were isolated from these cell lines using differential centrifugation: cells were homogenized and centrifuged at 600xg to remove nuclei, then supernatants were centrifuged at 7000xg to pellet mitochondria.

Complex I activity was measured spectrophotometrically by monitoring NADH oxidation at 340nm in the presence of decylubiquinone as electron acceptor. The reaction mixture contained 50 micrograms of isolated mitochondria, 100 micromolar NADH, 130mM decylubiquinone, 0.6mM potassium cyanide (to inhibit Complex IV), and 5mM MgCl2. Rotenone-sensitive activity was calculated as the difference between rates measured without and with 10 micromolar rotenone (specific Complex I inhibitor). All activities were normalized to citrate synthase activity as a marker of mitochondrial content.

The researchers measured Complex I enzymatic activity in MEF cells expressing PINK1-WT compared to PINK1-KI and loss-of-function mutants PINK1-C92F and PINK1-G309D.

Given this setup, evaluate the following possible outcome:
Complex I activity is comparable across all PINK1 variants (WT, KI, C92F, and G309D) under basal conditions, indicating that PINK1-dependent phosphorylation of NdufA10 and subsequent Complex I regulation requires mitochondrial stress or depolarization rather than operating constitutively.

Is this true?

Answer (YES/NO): NO